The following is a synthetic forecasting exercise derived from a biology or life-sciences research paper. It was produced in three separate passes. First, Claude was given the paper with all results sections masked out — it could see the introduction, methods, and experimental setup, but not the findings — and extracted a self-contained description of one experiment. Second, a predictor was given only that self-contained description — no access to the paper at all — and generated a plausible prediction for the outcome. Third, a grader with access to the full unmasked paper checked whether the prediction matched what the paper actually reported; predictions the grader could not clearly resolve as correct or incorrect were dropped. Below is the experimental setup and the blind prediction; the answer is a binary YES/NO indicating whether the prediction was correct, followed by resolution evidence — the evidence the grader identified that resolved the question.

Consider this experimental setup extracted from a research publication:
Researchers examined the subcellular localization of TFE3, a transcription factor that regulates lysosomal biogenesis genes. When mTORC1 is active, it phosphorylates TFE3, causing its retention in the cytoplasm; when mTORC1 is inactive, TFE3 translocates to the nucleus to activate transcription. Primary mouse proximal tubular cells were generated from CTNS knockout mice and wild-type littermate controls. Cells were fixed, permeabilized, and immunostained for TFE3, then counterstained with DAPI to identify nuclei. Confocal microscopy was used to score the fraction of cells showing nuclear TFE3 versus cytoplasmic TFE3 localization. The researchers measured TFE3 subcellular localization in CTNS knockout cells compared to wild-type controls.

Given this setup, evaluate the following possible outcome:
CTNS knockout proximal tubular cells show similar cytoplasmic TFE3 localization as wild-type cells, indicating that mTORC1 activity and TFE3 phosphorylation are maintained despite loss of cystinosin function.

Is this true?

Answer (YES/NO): NO